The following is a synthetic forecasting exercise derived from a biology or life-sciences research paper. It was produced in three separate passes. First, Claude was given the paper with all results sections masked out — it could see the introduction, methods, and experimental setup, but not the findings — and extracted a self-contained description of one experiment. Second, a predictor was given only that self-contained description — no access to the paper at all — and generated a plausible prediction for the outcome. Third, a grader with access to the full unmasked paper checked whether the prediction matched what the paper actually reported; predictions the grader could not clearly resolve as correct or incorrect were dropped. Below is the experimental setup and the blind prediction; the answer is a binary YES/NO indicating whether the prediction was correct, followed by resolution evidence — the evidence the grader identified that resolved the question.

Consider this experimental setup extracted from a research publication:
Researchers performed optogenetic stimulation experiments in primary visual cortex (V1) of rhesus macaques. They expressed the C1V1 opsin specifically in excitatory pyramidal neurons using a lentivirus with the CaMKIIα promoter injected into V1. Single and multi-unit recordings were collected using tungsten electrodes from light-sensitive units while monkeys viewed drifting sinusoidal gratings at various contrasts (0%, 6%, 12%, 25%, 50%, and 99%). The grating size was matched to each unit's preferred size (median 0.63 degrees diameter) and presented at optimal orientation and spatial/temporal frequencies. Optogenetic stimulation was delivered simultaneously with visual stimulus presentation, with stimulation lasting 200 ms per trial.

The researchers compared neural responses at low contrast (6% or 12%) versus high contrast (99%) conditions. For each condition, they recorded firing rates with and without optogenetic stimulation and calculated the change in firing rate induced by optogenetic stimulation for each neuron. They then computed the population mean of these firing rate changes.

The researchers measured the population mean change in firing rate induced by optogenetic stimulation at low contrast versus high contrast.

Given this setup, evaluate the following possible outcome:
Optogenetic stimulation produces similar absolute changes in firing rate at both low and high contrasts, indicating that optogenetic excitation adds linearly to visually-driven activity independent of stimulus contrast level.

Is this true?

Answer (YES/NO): NO